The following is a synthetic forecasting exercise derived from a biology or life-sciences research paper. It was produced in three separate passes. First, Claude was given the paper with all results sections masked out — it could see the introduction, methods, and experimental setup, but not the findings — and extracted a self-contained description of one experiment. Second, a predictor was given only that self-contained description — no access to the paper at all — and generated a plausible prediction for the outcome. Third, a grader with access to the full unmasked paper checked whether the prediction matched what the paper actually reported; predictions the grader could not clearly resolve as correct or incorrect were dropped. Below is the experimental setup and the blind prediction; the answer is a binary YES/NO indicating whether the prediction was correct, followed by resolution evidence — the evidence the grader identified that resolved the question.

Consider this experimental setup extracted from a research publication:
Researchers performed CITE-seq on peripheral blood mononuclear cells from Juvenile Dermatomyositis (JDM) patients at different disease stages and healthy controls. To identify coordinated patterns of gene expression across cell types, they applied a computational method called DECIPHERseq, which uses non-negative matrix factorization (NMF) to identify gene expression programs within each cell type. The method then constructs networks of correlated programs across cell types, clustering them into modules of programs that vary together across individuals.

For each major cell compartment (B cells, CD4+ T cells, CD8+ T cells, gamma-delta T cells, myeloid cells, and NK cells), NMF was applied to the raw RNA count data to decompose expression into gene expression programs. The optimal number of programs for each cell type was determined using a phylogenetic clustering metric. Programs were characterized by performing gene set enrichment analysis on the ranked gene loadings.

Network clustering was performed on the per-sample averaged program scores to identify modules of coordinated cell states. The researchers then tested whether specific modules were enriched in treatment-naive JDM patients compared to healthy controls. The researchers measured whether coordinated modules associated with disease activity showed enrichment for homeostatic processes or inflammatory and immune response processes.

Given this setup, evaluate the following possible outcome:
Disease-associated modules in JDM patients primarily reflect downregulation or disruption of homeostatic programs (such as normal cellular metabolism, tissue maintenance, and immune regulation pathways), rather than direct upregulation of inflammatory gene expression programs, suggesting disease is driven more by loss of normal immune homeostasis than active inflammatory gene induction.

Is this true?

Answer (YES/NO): NO